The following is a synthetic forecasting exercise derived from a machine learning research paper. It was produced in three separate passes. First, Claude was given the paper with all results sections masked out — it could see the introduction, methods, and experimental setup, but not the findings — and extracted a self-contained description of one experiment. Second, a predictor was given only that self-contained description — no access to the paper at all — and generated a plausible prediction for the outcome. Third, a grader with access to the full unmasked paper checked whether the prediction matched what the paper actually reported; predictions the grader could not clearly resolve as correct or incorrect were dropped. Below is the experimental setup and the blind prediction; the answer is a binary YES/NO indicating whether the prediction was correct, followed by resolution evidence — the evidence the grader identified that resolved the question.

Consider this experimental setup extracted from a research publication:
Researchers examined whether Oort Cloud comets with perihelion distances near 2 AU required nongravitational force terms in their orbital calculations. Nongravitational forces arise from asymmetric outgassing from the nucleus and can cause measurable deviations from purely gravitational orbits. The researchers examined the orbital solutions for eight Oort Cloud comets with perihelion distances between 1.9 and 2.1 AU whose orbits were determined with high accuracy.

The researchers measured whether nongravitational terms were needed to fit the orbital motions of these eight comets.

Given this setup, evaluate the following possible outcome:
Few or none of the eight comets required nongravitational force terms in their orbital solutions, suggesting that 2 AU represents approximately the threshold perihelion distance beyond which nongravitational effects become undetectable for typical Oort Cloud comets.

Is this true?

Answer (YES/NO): YES